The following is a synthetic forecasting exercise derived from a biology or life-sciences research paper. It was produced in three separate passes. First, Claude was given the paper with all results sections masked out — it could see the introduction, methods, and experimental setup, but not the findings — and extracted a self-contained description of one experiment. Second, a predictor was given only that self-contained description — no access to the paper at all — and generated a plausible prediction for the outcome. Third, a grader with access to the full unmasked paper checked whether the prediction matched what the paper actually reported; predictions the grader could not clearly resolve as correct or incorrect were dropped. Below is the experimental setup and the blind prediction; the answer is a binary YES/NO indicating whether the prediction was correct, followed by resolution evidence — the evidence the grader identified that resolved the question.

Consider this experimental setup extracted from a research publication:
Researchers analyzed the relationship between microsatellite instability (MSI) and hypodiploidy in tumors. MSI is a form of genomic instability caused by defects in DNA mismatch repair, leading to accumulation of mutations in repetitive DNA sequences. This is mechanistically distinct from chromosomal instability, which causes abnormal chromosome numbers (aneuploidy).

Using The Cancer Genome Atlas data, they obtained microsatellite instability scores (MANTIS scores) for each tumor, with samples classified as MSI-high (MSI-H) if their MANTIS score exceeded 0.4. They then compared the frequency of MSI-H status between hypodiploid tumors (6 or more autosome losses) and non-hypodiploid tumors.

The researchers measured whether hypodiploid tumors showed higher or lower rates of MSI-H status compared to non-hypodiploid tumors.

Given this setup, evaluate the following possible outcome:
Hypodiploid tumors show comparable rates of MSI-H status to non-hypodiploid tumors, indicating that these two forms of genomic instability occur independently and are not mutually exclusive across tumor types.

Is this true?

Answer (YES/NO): NO